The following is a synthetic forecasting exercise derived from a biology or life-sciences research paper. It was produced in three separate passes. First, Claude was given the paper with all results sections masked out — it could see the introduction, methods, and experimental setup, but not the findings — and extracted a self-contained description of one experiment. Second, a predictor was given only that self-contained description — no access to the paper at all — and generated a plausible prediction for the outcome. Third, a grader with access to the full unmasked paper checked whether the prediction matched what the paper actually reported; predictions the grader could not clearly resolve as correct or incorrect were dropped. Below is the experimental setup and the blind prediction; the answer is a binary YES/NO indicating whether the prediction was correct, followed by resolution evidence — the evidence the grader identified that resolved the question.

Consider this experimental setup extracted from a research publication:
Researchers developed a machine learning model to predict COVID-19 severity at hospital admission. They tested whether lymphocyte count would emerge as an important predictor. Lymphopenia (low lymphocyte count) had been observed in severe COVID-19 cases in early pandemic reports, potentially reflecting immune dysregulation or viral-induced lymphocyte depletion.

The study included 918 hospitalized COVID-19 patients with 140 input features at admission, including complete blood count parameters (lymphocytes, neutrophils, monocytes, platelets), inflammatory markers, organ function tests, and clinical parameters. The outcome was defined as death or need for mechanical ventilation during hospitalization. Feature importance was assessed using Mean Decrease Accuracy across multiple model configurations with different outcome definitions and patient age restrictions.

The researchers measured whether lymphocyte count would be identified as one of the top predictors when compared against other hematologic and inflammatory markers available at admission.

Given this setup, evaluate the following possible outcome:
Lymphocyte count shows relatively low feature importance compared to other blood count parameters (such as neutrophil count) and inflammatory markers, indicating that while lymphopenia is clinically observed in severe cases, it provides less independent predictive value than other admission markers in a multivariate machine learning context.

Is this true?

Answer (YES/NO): NO